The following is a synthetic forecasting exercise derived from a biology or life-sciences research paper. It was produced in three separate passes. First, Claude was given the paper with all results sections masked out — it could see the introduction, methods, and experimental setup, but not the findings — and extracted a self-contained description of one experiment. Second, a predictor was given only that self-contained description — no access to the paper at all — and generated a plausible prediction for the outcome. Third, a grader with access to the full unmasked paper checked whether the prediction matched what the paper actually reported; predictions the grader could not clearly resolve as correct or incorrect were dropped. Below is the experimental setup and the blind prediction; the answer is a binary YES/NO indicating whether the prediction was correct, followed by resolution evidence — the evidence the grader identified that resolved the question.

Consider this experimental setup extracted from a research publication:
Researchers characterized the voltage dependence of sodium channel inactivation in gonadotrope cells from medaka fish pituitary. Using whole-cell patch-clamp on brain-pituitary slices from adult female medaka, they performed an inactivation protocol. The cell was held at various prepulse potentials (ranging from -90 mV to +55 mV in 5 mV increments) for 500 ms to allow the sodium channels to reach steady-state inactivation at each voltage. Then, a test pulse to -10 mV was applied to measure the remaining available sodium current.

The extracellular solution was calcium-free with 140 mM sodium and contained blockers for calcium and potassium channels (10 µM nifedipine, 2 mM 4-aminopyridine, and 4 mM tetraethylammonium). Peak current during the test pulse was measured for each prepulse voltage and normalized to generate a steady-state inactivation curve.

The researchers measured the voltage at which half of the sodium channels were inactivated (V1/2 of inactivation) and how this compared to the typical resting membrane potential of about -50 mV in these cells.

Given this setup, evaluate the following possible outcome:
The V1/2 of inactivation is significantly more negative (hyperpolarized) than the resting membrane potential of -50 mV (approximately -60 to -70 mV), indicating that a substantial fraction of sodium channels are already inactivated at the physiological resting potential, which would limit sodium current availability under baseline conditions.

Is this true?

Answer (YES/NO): YES